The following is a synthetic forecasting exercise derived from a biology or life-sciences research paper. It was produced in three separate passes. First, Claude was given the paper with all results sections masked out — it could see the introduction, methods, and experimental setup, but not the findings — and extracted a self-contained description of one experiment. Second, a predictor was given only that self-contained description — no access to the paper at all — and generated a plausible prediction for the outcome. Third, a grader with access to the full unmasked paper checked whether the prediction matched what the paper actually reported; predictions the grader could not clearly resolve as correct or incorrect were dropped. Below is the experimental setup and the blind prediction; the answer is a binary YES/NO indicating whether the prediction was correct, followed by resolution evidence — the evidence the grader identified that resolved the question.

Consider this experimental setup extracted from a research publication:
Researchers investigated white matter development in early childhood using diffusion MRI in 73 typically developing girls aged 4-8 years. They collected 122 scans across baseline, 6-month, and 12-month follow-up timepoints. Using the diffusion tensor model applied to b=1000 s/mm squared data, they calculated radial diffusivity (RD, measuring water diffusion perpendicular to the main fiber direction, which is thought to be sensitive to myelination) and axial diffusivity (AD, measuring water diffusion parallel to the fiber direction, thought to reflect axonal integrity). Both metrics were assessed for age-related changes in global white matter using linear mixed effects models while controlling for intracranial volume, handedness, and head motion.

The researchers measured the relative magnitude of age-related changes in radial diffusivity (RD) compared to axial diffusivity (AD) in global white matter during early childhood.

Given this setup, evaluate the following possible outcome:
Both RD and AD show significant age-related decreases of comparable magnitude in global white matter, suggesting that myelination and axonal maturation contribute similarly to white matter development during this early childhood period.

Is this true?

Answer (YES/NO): NO